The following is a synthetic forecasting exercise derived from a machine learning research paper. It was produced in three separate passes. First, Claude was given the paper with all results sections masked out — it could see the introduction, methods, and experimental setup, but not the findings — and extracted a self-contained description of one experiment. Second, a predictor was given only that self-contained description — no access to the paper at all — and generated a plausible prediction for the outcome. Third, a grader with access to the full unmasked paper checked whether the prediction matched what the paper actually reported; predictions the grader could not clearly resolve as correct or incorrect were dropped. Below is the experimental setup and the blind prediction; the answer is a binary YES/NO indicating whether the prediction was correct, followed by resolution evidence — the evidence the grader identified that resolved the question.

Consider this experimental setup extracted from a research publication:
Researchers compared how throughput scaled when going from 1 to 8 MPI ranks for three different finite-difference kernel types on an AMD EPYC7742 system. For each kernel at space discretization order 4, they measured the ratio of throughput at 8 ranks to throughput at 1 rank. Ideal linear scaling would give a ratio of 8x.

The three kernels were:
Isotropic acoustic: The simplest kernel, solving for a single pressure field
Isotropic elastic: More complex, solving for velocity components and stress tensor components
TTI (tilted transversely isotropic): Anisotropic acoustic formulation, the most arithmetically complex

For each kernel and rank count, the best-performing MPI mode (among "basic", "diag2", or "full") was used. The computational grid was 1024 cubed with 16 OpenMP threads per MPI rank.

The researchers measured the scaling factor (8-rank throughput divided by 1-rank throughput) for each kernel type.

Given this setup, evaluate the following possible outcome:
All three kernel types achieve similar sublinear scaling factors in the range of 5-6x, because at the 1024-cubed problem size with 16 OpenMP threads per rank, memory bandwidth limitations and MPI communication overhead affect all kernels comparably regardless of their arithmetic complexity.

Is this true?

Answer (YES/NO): NO